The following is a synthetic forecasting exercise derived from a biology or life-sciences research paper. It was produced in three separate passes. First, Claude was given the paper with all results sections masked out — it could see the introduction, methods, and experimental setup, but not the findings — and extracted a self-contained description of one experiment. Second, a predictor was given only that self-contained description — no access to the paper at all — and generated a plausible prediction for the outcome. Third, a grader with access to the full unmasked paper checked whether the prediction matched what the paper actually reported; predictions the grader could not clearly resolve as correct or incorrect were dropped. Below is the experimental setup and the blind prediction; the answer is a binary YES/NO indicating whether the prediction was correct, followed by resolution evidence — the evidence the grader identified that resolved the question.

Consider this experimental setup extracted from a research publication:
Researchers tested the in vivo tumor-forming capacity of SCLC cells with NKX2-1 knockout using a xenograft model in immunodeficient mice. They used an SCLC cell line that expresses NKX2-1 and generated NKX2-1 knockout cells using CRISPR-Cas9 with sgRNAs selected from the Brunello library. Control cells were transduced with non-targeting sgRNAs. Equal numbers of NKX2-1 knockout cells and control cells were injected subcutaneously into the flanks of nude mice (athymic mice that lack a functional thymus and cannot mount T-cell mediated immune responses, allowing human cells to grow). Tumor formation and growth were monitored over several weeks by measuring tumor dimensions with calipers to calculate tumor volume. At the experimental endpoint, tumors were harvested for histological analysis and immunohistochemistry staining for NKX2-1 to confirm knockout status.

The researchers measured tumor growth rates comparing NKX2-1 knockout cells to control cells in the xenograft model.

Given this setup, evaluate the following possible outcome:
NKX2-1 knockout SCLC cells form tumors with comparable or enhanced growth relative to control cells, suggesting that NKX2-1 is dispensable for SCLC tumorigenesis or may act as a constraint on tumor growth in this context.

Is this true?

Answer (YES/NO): NO